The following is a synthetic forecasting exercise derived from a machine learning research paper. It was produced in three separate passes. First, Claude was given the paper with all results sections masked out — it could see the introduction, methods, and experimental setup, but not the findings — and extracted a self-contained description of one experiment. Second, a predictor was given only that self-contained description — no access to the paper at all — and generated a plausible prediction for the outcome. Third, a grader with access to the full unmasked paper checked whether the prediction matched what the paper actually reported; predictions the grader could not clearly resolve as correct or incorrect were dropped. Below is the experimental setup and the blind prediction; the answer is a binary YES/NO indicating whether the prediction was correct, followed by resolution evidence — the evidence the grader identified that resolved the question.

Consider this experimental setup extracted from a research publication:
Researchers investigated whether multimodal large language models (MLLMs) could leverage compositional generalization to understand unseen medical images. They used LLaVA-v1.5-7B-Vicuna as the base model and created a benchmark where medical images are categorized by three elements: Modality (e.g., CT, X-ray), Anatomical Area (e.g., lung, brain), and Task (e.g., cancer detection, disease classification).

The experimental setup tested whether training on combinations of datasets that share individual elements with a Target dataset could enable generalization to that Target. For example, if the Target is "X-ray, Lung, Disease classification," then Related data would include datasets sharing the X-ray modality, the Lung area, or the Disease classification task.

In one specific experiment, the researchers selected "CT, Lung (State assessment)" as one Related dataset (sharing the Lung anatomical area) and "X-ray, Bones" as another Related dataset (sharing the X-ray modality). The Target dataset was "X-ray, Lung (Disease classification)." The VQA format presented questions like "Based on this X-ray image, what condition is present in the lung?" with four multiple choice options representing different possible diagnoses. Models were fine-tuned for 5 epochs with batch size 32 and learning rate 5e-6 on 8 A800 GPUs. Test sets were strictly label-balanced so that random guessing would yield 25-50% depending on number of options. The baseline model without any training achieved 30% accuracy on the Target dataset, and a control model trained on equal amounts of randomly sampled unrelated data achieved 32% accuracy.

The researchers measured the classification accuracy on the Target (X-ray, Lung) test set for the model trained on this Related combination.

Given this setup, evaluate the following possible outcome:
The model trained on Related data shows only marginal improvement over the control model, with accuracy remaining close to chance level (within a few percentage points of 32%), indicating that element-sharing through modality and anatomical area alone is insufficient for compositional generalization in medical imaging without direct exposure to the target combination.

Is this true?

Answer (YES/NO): NO